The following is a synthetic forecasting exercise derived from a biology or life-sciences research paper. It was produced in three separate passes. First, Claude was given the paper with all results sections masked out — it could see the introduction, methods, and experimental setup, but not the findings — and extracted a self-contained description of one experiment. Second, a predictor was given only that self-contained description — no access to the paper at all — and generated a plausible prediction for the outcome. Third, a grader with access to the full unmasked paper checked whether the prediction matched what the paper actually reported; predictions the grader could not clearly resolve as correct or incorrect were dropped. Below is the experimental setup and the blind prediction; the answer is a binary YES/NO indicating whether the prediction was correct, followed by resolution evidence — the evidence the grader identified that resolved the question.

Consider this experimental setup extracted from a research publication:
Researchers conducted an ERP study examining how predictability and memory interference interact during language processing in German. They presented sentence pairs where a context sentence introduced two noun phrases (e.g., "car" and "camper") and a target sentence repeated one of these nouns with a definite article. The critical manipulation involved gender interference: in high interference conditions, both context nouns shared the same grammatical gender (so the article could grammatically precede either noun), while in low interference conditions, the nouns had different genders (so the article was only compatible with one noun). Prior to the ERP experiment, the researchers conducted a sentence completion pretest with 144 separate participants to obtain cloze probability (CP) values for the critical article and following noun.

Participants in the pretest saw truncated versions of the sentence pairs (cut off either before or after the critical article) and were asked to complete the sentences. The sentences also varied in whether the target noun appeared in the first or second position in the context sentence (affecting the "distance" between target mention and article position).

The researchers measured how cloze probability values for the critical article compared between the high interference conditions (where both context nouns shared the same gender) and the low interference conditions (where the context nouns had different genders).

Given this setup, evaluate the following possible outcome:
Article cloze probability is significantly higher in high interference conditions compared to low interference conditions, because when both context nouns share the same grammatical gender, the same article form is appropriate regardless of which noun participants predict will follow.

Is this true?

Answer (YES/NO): YES